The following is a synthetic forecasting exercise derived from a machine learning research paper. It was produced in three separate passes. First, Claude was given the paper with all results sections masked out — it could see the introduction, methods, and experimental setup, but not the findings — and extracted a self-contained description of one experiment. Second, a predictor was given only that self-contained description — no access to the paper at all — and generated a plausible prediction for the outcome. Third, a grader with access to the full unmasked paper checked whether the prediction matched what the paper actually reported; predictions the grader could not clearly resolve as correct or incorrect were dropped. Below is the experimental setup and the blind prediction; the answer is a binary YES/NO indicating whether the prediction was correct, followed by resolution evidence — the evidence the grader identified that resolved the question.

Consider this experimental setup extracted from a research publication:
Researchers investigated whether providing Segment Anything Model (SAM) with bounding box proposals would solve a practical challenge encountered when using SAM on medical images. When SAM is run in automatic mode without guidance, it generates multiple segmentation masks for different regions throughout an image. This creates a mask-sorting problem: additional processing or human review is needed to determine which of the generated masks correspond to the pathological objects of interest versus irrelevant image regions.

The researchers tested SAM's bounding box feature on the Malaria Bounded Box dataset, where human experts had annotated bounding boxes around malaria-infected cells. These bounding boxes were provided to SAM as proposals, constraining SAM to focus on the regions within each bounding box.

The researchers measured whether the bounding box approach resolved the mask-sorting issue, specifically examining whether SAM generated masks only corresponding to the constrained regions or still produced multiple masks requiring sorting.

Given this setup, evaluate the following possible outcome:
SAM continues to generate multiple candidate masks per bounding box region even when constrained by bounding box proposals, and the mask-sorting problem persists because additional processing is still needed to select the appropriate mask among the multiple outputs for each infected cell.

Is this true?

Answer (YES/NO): NO